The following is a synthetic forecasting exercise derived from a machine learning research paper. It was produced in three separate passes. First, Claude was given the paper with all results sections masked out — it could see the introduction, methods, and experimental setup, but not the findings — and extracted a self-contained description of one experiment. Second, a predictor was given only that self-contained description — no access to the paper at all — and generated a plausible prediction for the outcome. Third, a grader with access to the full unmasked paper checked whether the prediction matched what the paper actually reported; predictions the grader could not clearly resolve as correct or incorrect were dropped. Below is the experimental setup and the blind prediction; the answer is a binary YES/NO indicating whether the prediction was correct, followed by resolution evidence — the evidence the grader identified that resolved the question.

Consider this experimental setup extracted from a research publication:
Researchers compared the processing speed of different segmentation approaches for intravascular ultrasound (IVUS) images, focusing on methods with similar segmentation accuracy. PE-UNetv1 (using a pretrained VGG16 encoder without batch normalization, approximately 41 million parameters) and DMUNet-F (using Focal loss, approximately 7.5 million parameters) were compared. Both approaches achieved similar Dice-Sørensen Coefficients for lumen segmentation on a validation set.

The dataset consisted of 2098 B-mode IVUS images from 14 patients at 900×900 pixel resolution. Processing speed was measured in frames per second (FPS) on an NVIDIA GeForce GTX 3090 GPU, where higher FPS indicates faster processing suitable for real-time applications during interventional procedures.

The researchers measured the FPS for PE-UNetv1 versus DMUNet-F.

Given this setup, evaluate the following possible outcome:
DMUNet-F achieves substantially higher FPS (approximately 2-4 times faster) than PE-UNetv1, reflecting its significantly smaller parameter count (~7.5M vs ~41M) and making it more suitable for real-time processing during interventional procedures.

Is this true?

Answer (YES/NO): NO